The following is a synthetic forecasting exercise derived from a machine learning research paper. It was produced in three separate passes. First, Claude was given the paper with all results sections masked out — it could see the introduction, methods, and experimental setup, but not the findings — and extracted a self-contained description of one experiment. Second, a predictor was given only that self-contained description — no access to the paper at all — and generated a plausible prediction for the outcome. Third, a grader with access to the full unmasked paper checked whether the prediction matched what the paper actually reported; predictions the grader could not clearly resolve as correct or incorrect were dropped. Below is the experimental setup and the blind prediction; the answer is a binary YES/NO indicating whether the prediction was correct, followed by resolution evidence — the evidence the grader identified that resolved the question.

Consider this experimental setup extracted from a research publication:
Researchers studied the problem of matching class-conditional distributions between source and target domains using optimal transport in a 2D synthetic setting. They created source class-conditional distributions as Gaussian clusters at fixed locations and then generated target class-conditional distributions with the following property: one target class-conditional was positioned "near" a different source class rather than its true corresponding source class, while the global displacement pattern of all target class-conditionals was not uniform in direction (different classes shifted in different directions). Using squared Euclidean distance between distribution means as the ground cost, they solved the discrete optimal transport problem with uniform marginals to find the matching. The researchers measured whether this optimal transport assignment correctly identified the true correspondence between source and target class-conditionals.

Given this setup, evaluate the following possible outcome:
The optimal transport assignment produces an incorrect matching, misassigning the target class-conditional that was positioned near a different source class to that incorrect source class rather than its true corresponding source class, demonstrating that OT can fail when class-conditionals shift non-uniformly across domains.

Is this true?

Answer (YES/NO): YES